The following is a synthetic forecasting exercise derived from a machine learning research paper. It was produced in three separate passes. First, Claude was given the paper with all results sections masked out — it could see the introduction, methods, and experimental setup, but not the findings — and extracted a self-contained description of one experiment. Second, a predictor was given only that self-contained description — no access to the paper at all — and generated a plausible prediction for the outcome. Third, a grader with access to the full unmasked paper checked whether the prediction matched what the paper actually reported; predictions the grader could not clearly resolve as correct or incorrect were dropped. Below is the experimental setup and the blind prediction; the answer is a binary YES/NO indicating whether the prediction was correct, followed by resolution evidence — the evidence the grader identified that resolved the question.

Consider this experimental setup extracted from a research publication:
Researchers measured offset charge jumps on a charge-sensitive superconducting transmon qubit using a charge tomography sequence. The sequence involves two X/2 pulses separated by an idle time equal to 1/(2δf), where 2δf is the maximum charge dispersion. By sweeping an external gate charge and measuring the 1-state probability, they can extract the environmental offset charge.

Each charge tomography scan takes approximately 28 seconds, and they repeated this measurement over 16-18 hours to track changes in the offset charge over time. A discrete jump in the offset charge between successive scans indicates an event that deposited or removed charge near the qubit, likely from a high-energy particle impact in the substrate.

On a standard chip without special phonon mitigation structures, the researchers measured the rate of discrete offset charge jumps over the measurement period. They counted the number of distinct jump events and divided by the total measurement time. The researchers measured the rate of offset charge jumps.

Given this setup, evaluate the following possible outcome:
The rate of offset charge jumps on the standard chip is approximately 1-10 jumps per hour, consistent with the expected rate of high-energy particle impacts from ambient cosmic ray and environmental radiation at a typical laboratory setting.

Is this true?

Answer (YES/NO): YES